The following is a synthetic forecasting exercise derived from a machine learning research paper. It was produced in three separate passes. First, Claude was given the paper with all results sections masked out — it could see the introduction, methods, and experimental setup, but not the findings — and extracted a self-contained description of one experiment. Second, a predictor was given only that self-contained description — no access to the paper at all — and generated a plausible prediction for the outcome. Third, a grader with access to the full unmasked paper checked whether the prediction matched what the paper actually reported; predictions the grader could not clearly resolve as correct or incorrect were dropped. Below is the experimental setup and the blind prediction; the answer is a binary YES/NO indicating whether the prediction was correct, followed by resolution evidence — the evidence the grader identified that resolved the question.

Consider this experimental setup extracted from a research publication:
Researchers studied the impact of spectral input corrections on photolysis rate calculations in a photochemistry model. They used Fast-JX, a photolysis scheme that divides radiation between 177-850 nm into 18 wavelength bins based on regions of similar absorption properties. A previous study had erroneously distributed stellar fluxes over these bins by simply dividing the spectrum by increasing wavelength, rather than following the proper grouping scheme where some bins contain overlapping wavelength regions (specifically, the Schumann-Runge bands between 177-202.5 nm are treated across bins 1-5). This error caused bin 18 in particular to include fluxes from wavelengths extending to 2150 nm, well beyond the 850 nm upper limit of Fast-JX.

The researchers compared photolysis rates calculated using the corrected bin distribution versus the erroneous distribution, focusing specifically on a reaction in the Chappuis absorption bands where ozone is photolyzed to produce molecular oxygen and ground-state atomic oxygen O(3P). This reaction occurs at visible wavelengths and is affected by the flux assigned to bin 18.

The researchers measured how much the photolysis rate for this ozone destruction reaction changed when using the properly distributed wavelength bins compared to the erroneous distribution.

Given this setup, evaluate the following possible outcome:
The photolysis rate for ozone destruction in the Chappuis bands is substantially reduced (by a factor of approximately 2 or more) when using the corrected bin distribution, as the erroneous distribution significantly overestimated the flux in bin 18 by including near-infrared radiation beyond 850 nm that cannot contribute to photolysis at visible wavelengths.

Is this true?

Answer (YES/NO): YES